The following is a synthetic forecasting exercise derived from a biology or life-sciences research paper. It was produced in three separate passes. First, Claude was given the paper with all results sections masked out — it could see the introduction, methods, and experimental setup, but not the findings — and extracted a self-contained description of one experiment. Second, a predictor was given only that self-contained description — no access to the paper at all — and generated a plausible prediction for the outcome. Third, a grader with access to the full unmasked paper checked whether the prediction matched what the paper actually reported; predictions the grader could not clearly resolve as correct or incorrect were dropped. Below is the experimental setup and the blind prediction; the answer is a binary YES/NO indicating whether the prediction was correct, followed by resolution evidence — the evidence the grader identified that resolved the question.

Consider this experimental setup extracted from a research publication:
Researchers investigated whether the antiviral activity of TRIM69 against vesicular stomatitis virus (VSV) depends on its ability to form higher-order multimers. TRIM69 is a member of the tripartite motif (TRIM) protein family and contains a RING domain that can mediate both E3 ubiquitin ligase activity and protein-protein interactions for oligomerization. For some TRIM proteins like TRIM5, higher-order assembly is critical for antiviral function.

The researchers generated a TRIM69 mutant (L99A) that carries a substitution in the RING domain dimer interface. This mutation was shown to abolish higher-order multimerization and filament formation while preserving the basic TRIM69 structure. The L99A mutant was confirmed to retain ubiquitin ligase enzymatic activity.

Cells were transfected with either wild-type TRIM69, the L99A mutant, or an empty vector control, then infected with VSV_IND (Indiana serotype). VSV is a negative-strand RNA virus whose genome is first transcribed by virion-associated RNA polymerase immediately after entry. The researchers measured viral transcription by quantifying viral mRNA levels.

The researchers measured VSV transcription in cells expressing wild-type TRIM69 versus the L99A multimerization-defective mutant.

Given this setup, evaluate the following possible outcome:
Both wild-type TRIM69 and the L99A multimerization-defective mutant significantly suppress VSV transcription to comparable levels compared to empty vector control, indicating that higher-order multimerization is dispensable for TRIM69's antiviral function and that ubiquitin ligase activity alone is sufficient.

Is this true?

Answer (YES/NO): NO